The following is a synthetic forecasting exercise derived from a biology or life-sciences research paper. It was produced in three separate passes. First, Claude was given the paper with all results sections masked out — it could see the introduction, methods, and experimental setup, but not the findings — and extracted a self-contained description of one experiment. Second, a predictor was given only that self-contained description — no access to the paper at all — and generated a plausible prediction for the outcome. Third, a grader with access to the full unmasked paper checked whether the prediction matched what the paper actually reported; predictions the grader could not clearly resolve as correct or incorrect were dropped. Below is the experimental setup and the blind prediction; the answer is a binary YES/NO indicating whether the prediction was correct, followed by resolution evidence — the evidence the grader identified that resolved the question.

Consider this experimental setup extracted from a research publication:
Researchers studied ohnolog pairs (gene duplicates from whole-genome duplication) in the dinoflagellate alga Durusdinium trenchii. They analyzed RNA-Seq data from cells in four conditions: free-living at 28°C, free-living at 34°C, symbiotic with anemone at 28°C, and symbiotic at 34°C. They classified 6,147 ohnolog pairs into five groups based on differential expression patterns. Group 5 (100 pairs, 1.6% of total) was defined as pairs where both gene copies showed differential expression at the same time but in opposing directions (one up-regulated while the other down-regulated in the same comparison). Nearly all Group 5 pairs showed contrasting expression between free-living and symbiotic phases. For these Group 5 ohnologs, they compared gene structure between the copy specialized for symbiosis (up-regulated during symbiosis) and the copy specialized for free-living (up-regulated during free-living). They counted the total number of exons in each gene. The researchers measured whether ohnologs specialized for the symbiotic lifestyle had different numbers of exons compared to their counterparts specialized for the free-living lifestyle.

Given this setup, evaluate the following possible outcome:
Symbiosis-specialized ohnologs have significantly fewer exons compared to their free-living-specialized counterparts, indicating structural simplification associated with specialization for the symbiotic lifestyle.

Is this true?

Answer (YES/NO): YES